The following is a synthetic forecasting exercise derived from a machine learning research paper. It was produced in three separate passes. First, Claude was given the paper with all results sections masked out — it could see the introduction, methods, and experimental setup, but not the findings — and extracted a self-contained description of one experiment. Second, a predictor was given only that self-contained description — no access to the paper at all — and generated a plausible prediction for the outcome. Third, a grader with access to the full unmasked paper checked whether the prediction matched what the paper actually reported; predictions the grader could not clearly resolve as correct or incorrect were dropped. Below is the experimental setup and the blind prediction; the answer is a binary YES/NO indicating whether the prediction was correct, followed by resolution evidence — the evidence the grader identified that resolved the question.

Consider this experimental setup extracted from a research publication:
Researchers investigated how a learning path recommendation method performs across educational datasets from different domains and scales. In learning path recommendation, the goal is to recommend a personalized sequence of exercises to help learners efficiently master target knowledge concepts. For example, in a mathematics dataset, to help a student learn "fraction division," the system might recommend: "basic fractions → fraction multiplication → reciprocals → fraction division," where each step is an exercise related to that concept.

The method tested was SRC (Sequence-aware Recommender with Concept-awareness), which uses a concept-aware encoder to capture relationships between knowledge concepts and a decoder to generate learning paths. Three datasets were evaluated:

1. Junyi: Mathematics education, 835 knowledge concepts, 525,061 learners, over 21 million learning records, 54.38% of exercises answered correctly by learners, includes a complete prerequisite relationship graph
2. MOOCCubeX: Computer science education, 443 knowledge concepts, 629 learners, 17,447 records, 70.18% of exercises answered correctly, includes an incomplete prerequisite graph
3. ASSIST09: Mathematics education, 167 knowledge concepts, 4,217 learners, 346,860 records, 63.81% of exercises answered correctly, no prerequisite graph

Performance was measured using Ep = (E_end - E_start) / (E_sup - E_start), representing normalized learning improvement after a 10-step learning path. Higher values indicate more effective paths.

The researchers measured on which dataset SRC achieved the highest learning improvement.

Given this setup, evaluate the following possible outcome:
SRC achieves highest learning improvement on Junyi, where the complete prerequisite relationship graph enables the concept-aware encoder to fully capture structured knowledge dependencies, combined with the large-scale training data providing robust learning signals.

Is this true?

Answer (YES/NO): NO